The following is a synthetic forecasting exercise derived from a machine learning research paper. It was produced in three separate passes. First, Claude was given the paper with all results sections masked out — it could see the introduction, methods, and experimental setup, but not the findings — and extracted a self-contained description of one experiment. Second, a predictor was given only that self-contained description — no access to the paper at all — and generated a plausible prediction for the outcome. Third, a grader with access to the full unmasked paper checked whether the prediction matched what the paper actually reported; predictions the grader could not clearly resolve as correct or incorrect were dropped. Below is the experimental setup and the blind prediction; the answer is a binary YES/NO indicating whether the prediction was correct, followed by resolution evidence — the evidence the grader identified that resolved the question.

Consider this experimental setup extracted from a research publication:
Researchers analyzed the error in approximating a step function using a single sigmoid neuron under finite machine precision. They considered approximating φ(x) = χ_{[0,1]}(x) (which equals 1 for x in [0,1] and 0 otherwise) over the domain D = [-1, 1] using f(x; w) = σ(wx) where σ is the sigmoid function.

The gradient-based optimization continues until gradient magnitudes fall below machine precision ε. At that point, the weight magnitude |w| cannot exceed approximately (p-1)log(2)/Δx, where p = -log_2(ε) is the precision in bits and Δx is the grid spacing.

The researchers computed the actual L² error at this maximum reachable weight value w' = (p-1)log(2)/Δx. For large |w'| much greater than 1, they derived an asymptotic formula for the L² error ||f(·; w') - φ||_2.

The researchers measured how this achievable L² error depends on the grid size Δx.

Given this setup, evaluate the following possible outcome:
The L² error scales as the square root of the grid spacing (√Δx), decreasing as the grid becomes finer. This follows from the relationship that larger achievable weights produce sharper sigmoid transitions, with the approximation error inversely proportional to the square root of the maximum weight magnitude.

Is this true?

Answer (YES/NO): YES